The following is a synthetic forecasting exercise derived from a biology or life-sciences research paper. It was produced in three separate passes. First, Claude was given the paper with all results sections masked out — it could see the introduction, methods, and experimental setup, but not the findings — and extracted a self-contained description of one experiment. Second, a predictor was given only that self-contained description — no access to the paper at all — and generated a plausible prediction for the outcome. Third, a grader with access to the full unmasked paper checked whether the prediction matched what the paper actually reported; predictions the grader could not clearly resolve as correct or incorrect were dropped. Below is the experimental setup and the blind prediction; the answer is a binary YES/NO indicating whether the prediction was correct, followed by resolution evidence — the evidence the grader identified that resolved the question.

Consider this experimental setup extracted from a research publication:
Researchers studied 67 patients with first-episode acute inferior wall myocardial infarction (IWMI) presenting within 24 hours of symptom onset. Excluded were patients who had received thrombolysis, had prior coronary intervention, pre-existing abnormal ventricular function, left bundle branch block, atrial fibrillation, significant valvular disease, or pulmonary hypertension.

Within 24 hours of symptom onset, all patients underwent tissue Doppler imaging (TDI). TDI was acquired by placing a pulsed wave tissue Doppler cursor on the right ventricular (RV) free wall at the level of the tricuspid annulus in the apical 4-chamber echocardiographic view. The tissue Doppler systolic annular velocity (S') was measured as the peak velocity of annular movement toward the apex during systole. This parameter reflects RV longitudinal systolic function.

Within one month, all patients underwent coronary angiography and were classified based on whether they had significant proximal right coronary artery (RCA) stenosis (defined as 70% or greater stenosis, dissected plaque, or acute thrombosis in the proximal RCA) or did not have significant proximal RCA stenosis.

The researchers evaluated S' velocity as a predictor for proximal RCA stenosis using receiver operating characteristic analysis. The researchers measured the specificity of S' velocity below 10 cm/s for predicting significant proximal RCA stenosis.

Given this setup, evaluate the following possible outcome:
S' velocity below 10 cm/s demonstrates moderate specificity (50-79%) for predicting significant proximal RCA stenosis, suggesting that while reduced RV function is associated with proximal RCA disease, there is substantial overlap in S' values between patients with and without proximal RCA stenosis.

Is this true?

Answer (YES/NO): NO